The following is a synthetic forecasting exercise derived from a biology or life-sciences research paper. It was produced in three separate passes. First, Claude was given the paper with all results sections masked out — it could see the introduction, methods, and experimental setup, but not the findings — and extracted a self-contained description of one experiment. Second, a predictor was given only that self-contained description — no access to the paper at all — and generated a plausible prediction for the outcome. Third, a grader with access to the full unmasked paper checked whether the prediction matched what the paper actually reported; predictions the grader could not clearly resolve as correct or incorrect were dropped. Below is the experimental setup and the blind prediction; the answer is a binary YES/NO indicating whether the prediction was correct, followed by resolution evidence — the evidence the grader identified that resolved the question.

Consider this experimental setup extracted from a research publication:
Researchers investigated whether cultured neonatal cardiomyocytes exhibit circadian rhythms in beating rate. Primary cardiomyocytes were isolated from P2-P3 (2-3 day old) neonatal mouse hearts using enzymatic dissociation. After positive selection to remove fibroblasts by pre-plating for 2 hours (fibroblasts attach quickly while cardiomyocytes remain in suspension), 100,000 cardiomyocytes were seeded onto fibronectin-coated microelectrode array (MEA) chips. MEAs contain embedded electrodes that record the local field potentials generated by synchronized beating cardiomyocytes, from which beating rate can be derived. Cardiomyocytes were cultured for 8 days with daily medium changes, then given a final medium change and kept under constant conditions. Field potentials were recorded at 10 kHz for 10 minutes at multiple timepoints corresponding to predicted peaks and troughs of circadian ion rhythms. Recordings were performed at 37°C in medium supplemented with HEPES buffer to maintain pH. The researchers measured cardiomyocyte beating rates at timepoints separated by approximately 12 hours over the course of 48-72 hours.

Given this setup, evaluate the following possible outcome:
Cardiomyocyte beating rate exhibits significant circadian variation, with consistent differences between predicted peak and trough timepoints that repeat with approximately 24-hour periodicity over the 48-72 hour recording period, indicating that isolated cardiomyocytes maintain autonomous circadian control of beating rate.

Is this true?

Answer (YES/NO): YES